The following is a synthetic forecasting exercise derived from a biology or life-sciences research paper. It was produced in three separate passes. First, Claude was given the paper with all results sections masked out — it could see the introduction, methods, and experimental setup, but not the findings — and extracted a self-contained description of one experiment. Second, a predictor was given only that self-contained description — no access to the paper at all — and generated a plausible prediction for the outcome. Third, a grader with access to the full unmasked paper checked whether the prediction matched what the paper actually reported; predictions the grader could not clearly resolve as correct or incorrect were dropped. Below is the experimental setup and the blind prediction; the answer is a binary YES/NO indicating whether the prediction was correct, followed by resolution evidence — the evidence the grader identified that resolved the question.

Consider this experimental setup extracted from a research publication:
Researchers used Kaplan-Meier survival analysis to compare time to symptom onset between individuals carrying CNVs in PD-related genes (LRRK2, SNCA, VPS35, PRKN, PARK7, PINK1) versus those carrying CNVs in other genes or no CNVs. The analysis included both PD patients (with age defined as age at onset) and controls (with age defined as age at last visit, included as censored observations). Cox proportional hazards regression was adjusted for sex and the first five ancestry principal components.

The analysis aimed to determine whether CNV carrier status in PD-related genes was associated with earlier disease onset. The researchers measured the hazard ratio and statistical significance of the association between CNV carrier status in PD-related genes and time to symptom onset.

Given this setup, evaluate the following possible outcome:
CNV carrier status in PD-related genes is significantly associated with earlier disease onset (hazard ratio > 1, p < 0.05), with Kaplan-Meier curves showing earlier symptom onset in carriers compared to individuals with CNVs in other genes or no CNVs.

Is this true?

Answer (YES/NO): YES